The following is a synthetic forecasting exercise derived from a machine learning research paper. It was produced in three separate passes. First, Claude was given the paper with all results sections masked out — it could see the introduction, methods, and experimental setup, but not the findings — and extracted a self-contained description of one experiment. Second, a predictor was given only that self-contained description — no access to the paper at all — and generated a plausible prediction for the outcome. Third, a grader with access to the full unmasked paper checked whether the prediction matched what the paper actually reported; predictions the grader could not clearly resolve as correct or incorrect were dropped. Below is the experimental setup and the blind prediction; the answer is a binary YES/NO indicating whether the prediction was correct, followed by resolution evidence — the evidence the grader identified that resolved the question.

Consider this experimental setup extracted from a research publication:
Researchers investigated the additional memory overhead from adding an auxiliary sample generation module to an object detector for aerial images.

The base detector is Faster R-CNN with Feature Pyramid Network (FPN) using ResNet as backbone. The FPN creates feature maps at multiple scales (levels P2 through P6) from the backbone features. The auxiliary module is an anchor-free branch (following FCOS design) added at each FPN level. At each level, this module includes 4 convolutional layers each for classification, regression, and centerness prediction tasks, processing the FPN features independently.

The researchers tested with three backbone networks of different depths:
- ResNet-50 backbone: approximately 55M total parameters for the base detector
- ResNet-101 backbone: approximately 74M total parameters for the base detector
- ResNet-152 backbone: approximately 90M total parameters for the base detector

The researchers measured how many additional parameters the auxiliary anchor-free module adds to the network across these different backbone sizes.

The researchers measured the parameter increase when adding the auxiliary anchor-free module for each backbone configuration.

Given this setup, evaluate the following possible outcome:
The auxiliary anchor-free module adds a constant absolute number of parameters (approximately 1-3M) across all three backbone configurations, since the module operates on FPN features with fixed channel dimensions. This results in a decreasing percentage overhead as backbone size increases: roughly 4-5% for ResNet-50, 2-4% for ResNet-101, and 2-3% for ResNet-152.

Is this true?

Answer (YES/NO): NO